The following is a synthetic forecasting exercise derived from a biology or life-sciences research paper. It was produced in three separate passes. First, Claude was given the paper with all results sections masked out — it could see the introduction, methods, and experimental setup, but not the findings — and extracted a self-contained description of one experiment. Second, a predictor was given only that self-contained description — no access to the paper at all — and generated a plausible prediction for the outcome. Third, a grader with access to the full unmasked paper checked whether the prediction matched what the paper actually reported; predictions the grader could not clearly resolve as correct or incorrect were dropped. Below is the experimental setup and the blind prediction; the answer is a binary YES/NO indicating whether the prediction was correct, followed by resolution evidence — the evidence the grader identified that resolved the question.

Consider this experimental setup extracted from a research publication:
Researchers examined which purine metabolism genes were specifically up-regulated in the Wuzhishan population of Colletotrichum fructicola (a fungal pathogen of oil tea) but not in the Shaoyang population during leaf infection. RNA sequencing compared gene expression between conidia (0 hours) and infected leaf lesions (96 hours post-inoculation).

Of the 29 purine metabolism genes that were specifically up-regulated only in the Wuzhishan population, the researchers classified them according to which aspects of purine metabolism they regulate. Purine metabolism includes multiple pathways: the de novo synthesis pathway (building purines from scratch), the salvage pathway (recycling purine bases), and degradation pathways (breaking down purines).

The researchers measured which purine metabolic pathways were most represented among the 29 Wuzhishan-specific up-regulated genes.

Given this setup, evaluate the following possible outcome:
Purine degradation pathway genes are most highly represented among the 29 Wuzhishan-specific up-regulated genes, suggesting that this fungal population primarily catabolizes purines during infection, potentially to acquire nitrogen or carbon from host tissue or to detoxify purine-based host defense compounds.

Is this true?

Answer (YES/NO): NO